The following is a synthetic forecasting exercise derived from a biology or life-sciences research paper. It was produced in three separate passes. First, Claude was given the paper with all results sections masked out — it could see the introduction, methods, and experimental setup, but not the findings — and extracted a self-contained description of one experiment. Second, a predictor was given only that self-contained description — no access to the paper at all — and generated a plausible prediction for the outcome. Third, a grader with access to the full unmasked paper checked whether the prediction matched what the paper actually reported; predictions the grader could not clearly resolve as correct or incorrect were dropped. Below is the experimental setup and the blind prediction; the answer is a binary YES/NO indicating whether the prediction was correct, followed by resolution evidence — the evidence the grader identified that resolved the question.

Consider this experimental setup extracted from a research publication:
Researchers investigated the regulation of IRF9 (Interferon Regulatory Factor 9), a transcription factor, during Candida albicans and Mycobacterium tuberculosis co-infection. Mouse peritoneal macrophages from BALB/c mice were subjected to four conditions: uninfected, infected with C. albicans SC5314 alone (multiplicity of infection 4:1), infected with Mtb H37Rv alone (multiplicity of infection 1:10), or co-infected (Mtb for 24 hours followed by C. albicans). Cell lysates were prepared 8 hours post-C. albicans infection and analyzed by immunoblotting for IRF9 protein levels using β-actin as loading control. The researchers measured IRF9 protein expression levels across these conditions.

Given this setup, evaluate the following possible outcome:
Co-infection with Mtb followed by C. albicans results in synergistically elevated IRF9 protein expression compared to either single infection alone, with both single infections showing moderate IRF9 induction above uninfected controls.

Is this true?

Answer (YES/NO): NO